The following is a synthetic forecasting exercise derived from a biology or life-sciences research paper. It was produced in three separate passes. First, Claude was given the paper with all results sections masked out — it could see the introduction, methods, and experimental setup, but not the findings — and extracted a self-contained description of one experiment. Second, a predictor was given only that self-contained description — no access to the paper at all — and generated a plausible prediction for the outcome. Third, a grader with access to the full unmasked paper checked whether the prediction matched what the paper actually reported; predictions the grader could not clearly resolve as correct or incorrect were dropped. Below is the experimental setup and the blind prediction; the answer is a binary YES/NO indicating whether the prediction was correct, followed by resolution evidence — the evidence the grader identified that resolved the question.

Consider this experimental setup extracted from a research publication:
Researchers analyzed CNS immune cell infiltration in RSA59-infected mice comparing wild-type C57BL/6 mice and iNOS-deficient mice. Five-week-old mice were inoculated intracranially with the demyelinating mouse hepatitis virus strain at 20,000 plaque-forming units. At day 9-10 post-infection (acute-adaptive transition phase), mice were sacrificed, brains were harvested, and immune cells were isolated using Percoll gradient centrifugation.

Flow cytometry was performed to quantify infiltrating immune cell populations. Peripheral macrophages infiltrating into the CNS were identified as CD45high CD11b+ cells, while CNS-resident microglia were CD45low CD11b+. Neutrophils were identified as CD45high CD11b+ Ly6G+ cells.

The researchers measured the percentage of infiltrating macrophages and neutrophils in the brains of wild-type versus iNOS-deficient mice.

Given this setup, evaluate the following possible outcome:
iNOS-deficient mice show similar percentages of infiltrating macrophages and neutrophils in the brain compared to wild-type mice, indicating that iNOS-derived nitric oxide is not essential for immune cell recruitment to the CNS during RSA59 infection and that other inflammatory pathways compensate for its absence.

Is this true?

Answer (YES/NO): NO